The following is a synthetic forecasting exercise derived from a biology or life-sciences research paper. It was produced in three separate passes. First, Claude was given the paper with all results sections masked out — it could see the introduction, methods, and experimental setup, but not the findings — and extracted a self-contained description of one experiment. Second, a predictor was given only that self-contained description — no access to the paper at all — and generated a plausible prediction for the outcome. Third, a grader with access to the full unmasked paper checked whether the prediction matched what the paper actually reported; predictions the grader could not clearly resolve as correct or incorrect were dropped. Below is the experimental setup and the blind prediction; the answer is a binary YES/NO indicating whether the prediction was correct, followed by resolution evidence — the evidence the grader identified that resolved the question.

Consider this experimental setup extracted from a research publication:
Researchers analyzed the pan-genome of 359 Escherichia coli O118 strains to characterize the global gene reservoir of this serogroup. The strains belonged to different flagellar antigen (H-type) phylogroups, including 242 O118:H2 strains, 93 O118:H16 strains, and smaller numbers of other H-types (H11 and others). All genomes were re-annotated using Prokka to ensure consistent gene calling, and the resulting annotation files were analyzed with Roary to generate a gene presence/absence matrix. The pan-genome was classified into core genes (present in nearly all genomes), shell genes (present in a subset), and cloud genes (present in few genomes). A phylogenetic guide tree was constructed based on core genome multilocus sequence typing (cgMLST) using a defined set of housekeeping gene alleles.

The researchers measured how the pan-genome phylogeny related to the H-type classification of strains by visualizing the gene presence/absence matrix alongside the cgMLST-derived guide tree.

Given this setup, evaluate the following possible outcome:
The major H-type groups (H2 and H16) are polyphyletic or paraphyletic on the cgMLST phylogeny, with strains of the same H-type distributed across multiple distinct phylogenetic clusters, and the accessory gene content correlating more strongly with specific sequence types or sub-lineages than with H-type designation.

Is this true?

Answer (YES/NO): NO